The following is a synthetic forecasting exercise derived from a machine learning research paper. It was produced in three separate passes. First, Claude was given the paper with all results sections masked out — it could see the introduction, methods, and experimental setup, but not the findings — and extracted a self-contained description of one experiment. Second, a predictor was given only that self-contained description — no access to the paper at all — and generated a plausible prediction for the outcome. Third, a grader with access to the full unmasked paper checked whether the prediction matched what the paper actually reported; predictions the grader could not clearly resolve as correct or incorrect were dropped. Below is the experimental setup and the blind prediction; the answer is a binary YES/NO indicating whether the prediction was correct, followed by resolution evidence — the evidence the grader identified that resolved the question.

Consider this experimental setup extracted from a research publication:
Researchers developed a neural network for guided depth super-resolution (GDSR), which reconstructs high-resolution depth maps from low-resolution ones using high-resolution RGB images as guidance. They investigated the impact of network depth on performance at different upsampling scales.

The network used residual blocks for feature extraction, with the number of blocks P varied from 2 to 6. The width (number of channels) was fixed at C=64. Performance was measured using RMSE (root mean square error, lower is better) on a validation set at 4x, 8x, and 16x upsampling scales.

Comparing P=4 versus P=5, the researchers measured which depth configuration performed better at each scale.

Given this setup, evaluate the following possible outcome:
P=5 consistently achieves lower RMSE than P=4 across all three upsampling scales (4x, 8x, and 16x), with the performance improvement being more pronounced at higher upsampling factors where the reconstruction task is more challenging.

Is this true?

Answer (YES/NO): NO